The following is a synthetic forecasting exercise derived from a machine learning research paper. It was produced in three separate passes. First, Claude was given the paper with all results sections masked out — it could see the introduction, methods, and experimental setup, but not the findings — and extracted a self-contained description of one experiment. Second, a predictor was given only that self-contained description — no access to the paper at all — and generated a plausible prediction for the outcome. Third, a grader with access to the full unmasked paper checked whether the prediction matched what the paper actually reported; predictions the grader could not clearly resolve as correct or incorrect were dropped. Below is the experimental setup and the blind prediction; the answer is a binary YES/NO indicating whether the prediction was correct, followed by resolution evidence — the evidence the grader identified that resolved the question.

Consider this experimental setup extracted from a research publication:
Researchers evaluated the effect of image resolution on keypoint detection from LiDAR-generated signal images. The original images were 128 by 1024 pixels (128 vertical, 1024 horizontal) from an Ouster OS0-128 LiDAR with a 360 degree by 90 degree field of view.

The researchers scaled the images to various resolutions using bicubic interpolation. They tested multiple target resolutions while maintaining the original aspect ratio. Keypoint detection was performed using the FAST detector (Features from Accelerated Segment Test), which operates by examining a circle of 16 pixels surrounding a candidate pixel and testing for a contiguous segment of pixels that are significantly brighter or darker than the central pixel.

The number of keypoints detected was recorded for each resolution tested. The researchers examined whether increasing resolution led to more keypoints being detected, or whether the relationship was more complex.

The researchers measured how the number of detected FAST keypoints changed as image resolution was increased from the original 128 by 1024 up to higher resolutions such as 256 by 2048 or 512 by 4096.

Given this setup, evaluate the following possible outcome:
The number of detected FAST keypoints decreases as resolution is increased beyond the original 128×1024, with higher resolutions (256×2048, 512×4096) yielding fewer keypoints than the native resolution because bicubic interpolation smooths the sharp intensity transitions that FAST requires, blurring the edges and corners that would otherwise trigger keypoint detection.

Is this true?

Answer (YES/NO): NO